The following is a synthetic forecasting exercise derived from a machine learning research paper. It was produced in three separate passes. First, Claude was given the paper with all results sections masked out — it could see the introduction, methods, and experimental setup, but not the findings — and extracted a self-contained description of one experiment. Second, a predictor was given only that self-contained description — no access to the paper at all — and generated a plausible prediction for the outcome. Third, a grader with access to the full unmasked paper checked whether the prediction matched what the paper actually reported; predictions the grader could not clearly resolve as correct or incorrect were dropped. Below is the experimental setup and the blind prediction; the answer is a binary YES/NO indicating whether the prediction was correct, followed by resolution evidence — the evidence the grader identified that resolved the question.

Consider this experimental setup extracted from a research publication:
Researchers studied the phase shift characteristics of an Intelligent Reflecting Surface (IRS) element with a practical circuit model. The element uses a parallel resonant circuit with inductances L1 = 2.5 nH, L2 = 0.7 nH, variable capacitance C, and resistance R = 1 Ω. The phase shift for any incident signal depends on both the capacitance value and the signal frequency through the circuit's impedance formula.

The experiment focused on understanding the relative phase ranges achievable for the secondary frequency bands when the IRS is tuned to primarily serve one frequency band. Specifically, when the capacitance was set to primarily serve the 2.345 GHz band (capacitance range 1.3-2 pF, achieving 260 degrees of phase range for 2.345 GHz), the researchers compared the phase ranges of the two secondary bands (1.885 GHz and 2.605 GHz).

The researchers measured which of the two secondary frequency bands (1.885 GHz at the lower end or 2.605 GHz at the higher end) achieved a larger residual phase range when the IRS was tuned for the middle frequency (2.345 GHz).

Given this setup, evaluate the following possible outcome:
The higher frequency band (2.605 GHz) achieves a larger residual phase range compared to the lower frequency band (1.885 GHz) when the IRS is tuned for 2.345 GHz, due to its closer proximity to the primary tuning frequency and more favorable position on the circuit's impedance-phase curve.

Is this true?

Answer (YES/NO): YES